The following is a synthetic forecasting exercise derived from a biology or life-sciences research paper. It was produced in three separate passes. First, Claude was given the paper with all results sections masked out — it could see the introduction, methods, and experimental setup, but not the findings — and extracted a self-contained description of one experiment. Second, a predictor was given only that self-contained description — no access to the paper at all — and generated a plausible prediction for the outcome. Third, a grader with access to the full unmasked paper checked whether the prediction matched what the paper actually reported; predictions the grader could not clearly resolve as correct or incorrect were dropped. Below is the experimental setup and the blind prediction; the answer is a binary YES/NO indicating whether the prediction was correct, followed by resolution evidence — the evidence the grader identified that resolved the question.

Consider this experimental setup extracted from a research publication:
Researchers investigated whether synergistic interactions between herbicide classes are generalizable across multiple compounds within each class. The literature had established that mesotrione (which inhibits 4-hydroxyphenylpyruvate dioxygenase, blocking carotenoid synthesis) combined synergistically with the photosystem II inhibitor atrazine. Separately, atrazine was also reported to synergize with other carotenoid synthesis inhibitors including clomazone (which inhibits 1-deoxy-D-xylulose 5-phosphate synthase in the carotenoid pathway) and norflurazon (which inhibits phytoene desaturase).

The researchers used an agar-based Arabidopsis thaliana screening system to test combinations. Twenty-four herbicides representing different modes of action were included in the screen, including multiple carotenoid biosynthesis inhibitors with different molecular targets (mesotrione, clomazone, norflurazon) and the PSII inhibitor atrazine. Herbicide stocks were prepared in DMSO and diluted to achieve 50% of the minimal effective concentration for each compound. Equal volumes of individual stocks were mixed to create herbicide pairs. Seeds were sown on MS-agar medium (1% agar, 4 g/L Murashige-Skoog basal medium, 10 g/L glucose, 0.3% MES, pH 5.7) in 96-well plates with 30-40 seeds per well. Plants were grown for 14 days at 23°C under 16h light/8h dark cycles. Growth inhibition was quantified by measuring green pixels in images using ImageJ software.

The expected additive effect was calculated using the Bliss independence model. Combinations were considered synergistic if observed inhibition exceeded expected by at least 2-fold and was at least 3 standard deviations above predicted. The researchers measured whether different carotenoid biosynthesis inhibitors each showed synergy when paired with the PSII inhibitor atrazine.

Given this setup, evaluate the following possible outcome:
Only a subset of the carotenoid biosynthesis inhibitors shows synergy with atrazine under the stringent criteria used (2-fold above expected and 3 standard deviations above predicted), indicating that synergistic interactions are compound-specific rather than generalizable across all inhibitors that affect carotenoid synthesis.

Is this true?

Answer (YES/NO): YES